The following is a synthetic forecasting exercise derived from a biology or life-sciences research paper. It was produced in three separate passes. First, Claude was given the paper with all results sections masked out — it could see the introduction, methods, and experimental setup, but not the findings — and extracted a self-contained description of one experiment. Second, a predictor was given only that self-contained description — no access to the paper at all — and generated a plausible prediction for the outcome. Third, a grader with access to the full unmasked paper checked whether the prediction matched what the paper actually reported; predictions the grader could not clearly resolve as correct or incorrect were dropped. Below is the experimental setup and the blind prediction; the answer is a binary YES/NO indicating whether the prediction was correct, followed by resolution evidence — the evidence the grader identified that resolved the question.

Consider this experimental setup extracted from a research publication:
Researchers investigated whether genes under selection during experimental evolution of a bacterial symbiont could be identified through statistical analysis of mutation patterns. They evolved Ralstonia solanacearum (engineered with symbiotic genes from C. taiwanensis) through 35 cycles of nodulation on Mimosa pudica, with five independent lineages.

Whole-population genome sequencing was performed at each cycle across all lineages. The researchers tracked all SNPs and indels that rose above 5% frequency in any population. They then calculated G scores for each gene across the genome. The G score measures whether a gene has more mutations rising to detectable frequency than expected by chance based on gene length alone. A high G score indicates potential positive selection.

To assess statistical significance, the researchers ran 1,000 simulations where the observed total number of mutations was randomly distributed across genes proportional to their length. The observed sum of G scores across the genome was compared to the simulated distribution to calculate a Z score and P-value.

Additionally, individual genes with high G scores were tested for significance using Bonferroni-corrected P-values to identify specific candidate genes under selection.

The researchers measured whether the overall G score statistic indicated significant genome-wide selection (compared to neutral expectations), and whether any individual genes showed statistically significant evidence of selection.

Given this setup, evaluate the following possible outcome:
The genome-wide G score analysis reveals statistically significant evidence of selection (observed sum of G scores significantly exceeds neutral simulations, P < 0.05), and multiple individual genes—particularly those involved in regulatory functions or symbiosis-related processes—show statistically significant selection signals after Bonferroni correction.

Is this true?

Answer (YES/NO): YES